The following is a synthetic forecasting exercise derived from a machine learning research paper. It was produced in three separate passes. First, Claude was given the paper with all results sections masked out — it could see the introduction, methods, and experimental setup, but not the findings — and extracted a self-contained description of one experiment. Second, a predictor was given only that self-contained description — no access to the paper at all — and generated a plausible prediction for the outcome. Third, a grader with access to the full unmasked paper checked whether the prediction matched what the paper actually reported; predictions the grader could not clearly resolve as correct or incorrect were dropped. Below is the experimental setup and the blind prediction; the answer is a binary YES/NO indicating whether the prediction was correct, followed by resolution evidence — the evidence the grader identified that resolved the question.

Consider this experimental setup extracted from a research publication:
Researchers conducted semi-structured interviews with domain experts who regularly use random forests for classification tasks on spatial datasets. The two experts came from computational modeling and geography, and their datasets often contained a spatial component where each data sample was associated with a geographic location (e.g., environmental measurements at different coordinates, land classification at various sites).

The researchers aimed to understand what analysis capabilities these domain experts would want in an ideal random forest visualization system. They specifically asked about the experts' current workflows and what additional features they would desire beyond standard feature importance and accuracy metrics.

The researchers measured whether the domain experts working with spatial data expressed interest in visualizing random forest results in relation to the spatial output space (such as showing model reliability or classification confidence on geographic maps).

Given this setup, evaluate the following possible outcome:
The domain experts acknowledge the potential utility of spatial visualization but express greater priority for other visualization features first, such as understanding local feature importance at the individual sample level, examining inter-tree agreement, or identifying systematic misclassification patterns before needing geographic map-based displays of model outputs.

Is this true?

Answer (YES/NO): NO